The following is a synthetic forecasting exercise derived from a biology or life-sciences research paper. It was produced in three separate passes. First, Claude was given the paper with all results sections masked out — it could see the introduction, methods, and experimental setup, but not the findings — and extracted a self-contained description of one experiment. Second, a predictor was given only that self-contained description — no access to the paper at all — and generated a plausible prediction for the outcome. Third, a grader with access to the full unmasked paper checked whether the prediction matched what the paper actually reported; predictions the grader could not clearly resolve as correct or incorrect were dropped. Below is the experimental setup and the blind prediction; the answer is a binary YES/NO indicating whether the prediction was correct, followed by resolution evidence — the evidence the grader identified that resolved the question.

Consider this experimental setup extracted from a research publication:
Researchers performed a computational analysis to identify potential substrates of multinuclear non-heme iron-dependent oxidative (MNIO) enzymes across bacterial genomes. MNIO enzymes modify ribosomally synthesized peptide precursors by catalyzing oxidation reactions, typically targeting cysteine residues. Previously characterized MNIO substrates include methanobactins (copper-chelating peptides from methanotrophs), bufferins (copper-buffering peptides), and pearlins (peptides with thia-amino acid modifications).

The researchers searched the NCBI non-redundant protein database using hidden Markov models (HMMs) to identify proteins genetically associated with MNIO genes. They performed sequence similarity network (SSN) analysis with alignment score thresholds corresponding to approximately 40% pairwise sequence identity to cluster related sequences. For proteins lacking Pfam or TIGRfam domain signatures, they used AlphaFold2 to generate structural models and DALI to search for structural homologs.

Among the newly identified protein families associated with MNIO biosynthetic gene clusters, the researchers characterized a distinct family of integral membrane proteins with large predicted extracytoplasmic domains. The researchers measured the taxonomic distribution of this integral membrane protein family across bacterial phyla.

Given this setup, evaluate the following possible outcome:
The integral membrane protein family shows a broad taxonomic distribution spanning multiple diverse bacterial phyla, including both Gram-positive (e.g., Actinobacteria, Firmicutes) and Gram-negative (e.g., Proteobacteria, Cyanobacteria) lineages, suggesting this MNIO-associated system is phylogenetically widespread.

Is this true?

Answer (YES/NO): NO